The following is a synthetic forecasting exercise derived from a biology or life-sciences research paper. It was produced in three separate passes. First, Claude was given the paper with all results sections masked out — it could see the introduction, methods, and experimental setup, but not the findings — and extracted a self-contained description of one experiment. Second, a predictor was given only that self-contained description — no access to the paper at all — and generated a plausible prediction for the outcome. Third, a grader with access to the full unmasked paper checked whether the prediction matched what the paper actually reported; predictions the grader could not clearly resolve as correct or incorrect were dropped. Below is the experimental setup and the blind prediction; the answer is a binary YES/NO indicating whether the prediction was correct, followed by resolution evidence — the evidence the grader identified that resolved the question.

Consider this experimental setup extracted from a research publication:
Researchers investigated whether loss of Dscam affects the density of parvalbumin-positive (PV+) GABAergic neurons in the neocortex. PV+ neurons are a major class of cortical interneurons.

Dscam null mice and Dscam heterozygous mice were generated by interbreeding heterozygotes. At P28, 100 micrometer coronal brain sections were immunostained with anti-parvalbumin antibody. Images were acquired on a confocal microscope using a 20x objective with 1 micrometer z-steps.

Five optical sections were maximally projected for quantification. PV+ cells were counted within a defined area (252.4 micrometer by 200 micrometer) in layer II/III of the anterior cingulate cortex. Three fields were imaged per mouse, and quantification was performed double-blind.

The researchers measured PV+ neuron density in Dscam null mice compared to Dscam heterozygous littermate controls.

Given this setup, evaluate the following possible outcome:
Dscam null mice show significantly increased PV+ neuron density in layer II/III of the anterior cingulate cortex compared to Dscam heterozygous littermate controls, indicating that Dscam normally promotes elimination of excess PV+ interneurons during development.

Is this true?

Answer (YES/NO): NO